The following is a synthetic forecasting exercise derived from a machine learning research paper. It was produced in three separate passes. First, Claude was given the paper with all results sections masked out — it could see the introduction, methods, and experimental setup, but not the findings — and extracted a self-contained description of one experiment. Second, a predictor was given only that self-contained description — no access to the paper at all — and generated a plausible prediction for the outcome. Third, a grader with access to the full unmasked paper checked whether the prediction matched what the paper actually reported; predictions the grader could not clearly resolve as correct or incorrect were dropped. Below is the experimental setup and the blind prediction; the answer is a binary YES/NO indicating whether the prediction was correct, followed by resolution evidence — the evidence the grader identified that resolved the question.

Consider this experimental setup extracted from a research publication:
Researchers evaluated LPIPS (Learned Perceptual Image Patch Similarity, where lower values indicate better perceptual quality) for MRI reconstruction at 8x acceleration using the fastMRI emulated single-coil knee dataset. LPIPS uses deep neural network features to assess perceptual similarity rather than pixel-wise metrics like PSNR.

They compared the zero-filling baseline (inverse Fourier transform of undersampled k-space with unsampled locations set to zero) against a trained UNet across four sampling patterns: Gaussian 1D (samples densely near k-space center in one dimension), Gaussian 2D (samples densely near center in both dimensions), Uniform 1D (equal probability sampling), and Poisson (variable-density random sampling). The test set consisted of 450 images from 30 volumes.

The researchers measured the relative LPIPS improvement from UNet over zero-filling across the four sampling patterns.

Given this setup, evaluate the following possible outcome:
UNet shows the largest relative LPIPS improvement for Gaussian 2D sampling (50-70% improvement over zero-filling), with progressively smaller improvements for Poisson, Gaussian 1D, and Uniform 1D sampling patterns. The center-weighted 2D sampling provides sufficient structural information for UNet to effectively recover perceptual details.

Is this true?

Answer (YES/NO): NO